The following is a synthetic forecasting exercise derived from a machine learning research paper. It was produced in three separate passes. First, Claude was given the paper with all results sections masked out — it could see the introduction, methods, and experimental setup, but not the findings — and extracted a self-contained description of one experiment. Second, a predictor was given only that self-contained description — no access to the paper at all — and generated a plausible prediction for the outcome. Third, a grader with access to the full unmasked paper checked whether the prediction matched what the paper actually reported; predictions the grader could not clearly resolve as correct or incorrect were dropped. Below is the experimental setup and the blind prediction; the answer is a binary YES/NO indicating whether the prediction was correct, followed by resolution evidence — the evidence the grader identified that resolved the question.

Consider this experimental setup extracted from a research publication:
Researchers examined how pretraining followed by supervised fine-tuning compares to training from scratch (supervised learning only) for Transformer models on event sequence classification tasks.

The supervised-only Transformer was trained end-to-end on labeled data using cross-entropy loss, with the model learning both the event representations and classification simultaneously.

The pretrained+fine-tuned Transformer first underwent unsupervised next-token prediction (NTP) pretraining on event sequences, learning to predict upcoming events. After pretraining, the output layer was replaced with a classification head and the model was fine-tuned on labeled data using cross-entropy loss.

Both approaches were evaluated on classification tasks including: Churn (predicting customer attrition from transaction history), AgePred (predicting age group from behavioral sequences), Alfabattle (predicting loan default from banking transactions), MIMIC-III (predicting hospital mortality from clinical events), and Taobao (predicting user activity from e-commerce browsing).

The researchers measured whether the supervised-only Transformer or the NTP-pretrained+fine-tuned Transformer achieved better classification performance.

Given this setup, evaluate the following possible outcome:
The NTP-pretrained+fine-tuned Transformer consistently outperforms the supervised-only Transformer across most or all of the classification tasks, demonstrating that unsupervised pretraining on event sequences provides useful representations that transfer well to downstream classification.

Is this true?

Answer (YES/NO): YES